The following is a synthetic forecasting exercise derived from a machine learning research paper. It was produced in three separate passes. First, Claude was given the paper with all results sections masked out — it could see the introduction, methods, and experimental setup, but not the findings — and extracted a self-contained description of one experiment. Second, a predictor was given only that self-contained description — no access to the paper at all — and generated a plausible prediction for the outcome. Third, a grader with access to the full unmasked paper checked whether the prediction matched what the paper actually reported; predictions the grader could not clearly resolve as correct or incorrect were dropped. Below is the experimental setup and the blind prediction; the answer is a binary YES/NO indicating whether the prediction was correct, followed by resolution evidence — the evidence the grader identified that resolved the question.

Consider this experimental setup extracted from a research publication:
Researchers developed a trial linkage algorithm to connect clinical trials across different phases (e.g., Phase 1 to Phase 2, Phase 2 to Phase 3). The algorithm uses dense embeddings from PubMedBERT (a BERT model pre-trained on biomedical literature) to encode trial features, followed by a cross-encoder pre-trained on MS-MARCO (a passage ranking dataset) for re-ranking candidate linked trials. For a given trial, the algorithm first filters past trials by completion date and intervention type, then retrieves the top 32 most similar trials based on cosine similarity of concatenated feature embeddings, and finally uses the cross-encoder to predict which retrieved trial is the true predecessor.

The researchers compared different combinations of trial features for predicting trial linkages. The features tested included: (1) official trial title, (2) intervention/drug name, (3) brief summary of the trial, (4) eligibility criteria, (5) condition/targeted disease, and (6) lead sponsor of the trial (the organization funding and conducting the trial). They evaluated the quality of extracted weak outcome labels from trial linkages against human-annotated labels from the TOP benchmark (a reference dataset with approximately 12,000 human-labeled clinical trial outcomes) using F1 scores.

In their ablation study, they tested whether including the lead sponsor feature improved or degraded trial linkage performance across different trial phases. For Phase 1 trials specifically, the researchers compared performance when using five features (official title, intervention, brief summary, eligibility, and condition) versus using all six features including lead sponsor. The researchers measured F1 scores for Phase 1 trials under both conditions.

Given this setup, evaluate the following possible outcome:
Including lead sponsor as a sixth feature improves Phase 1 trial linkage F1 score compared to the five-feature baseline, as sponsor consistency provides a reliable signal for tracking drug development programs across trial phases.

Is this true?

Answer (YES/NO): YES